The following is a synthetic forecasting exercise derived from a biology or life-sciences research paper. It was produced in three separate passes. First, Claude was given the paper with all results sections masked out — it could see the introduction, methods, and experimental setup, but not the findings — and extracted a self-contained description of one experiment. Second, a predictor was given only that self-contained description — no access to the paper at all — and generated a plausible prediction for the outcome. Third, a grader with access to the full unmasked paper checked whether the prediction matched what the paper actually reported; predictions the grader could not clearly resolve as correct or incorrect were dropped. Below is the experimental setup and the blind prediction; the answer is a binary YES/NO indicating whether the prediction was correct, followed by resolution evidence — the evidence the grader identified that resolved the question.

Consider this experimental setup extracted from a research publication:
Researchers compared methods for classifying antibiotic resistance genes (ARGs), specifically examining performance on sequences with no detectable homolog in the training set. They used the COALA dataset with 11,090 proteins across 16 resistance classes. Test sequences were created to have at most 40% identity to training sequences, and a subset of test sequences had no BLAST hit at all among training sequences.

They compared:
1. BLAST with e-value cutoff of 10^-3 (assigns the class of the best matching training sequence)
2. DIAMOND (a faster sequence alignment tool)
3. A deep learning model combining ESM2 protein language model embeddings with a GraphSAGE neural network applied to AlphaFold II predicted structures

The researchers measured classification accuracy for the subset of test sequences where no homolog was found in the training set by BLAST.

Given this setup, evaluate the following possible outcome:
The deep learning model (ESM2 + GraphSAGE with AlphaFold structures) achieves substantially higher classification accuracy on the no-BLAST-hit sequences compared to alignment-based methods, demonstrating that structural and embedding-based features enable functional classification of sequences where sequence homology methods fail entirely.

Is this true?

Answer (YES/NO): YES